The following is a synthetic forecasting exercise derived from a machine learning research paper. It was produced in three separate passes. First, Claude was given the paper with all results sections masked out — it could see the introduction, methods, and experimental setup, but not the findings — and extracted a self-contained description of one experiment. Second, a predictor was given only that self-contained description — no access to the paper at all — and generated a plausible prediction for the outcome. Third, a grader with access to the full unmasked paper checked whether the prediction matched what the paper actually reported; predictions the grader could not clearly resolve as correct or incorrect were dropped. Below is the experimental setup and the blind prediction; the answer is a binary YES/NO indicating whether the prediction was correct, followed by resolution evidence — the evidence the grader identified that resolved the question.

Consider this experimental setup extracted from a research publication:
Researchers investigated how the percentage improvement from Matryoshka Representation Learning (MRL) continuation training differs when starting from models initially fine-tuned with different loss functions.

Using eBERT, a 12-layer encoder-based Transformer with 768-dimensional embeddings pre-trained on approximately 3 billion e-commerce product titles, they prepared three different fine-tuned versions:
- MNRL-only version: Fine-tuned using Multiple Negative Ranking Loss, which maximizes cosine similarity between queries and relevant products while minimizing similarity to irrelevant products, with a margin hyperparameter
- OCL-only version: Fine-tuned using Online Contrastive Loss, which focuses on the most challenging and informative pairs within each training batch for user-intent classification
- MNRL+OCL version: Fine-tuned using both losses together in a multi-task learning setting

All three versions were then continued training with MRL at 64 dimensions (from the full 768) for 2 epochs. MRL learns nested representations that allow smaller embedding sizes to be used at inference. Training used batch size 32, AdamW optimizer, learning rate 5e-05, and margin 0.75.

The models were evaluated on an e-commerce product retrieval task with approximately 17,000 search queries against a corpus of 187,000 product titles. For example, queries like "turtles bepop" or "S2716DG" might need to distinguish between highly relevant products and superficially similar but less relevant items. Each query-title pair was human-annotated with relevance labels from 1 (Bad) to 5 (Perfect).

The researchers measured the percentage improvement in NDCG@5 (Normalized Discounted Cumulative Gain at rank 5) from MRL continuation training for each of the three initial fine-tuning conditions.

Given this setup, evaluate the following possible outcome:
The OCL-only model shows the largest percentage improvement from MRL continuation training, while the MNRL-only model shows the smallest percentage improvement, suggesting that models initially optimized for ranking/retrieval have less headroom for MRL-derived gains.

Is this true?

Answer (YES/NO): NO